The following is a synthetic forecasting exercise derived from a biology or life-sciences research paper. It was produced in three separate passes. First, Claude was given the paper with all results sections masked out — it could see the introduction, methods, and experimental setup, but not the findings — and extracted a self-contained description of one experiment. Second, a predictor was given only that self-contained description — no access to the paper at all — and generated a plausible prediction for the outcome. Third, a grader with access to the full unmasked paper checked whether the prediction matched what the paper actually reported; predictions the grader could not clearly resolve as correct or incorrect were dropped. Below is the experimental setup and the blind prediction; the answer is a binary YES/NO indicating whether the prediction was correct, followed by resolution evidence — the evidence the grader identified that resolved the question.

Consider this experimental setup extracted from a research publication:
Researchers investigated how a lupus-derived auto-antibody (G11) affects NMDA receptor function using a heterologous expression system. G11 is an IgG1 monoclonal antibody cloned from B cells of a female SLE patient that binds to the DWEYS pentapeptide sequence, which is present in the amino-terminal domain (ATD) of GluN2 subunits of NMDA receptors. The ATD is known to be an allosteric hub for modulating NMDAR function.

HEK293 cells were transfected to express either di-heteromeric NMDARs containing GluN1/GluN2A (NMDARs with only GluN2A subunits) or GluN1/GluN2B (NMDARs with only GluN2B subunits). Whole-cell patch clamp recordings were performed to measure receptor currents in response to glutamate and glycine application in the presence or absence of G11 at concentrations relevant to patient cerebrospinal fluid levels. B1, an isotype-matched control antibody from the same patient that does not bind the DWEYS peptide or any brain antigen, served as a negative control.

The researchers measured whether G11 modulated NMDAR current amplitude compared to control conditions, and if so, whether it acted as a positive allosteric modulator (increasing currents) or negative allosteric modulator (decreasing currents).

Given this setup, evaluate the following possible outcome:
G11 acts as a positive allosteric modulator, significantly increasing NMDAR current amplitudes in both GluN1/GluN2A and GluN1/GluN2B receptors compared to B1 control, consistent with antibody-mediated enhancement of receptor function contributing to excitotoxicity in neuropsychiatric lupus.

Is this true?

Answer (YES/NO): NO